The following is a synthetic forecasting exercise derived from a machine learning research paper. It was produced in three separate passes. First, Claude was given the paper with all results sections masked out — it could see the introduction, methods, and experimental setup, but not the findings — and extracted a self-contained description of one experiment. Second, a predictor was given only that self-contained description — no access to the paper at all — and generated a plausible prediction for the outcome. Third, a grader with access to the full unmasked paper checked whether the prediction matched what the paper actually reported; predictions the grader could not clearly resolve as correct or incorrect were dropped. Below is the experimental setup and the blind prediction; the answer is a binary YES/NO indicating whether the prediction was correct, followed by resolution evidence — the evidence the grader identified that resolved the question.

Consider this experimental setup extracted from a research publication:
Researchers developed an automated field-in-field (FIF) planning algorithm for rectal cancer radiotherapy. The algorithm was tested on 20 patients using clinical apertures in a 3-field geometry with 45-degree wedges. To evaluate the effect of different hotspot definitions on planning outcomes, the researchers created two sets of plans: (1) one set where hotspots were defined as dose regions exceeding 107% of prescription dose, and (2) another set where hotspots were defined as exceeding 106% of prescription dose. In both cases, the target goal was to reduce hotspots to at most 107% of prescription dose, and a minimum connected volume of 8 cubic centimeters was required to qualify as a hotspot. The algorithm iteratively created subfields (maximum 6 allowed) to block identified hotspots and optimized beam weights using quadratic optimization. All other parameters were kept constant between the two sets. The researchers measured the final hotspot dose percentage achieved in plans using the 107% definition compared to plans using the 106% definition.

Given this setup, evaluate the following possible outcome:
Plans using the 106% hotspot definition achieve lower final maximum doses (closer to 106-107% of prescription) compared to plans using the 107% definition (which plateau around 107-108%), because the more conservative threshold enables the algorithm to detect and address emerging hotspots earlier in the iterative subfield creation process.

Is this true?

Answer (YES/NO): NO